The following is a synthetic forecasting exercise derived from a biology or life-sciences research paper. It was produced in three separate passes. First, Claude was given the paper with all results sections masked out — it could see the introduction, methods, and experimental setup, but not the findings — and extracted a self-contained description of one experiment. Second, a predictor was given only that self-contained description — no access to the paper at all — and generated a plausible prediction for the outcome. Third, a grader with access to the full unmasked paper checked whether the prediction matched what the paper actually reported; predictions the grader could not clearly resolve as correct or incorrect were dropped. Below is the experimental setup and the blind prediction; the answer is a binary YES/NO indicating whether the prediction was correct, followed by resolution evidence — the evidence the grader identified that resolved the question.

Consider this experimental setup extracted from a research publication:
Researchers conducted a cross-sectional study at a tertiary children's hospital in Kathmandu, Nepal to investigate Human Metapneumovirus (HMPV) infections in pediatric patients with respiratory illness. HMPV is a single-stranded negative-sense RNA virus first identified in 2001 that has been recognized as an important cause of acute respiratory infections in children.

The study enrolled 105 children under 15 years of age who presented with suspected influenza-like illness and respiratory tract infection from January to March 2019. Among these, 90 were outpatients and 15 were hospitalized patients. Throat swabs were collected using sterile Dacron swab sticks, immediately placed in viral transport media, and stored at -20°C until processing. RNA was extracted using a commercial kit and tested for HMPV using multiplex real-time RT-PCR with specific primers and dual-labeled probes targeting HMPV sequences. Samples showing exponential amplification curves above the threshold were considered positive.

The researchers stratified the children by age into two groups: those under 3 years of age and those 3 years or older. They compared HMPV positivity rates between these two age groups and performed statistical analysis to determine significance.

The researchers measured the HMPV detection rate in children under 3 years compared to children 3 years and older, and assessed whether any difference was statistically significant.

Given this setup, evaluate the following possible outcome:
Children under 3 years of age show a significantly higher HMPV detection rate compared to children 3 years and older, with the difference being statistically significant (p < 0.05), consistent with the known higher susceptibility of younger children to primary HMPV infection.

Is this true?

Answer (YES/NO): YES